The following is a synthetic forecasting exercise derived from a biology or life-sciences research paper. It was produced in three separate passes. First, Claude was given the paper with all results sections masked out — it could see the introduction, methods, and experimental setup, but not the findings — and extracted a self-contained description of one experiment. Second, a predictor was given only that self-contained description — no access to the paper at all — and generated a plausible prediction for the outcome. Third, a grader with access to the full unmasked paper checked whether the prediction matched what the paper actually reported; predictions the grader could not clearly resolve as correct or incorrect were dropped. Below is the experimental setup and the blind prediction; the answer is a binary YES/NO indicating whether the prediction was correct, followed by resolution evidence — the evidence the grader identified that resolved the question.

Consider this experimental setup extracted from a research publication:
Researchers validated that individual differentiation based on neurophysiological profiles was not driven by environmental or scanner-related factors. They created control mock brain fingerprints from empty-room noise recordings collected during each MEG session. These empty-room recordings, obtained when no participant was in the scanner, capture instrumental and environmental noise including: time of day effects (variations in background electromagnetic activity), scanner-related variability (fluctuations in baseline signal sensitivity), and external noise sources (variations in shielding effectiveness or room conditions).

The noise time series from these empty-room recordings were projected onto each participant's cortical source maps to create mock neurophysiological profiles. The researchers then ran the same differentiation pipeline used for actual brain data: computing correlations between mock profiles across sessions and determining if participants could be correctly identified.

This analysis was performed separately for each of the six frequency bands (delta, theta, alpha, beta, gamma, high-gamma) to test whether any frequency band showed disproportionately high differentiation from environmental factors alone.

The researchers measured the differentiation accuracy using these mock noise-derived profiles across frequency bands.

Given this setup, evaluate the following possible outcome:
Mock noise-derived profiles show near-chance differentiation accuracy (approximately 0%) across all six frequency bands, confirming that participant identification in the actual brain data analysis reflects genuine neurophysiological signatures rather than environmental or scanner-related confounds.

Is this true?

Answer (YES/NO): NO